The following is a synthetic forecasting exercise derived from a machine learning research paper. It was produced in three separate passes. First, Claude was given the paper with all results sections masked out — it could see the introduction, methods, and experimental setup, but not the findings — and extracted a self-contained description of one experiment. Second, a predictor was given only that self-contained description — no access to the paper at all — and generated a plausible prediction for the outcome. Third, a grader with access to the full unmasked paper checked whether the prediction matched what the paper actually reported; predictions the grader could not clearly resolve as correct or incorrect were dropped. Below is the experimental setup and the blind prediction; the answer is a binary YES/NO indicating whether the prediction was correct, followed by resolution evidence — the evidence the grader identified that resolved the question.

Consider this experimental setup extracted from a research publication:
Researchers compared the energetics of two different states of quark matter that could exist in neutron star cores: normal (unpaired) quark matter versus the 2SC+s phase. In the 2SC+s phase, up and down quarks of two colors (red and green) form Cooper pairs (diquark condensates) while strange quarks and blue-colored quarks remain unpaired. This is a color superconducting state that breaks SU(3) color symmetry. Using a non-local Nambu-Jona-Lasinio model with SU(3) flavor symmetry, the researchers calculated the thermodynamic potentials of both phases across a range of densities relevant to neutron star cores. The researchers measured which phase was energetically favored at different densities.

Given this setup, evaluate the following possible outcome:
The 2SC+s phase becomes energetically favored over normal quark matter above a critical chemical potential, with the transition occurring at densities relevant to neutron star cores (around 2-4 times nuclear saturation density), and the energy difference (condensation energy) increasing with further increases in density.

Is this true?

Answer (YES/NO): NO